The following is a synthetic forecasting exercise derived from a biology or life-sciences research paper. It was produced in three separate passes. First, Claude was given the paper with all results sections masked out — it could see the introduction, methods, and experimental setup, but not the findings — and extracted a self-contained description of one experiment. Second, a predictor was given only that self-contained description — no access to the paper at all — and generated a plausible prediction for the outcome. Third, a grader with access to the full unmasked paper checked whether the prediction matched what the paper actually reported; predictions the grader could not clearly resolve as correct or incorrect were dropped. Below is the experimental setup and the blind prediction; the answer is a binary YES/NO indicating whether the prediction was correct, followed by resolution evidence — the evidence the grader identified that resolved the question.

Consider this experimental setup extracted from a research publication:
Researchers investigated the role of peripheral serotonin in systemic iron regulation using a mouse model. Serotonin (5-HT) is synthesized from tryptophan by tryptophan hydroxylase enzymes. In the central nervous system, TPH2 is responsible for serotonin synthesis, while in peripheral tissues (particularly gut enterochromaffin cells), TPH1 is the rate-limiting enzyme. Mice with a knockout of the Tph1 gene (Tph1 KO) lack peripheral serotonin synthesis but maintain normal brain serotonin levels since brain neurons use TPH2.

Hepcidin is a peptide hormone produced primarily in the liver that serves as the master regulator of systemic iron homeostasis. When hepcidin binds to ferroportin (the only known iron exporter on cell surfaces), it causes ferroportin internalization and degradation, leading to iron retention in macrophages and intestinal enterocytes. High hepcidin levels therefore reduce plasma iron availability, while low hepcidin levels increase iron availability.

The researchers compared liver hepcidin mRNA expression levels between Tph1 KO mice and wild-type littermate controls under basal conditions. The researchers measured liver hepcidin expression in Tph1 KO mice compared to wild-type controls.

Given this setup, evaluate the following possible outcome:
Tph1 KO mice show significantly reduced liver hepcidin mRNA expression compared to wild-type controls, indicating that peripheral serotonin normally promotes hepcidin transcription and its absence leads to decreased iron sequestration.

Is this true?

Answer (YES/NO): NO